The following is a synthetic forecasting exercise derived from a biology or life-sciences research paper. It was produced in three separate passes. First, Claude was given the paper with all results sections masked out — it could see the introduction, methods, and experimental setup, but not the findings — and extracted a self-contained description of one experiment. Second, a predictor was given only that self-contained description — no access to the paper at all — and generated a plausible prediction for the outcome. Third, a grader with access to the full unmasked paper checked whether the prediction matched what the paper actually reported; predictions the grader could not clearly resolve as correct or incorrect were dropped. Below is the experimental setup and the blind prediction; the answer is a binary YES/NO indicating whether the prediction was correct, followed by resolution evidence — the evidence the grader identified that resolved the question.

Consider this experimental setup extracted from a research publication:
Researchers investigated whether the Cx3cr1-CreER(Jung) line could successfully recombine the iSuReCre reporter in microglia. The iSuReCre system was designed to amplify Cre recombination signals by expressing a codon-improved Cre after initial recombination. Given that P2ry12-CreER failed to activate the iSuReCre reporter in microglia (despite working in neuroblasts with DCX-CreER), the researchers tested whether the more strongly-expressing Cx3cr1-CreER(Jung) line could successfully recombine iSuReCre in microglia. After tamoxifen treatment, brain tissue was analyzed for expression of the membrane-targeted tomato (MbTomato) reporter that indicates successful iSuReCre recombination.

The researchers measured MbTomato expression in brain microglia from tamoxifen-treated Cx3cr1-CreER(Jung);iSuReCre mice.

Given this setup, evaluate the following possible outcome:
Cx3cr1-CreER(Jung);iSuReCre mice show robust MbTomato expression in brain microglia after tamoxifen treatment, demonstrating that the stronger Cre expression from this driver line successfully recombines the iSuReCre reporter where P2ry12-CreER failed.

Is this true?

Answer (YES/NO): NO